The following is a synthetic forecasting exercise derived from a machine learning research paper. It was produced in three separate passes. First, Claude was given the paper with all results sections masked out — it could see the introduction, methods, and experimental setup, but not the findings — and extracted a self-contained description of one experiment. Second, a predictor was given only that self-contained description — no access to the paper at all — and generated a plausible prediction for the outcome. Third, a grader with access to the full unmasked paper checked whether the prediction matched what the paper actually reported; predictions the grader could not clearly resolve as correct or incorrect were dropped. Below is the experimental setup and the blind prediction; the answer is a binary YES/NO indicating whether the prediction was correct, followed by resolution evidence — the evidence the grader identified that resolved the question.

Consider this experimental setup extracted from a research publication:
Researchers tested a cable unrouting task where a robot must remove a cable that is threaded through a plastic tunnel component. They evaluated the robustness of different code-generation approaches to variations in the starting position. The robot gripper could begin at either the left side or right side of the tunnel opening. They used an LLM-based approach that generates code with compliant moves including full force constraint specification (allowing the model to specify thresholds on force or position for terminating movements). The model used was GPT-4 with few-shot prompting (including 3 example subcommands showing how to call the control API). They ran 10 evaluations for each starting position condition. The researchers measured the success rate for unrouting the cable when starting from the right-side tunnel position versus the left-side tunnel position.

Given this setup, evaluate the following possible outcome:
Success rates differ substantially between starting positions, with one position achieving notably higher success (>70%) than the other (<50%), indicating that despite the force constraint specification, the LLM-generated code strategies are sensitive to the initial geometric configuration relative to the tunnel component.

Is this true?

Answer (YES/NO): NO